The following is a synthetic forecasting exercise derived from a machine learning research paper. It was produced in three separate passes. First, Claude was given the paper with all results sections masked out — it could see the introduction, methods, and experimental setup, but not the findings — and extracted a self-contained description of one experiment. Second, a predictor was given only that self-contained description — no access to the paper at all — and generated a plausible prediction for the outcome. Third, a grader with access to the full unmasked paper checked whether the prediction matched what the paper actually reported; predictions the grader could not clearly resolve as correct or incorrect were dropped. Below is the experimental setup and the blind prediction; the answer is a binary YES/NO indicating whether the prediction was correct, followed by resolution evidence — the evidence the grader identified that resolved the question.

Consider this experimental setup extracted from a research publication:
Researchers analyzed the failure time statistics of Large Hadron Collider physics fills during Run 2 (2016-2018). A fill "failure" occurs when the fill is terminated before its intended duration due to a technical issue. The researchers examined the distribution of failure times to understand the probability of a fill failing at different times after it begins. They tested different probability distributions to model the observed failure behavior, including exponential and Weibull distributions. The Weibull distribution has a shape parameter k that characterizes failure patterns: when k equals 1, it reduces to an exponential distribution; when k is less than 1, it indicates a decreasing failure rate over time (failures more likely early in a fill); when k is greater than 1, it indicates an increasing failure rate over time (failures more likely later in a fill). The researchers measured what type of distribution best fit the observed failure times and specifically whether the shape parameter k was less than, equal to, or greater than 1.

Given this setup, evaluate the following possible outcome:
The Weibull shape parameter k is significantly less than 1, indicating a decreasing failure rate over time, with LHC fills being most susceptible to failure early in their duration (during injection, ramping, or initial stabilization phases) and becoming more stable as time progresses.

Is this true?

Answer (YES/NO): YES